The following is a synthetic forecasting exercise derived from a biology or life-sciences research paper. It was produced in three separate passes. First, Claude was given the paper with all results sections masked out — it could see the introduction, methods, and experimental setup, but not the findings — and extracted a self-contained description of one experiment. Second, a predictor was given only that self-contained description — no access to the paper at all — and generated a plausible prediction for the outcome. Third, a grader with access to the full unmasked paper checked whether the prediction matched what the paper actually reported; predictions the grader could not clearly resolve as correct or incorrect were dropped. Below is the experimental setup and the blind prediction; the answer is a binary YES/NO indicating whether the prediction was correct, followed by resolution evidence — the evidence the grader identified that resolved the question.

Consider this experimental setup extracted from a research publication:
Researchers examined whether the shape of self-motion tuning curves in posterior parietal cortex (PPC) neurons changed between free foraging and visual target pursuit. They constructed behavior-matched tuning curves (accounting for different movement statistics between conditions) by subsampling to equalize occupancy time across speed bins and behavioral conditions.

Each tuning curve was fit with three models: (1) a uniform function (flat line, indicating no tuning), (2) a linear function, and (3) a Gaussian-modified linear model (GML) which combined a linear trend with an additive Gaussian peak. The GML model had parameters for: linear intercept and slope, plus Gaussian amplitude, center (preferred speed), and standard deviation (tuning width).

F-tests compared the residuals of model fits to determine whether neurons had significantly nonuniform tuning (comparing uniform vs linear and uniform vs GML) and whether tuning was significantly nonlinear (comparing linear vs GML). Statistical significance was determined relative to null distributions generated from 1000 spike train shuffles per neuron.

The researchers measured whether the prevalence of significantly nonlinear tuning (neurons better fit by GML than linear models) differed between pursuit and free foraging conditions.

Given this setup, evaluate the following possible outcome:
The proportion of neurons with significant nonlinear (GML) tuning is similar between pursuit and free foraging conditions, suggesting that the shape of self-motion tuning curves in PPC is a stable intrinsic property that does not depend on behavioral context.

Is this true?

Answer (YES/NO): NO